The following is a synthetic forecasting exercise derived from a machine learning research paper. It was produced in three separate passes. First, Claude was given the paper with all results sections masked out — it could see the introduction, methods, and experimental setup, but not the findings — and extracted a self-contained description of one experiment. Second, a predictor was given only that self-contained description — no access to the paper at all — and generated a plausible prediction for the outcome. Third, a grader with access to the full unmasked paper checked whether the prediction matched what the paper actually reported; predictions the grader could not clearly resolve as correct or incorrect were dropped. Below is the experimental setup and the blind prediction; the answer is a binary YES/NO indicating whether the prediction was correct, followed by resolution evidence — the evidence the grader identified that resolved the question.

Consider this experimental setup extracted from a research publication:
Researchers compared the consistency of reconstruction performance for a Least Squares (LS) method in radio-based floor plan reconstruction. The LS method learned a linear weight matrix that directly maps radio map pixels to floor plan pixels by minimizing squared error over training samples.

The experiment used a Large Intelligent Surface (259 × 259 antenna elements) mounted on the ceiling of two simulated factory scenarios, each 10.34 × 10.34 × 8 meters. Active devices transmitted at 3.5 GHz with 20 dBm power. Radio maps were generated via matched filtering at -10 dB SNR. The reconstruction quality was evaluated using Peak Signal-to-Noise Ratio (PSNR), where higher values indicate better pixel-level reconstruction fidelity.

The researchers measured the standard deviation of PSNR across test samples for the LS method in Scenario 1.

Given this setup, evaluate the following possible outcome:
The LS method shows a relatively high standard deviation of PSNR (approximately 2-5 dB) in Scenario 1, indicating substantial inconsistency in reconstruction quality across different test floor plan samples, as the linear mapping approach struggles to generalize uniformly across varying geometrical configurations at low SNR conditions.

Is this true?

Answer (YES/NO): NO